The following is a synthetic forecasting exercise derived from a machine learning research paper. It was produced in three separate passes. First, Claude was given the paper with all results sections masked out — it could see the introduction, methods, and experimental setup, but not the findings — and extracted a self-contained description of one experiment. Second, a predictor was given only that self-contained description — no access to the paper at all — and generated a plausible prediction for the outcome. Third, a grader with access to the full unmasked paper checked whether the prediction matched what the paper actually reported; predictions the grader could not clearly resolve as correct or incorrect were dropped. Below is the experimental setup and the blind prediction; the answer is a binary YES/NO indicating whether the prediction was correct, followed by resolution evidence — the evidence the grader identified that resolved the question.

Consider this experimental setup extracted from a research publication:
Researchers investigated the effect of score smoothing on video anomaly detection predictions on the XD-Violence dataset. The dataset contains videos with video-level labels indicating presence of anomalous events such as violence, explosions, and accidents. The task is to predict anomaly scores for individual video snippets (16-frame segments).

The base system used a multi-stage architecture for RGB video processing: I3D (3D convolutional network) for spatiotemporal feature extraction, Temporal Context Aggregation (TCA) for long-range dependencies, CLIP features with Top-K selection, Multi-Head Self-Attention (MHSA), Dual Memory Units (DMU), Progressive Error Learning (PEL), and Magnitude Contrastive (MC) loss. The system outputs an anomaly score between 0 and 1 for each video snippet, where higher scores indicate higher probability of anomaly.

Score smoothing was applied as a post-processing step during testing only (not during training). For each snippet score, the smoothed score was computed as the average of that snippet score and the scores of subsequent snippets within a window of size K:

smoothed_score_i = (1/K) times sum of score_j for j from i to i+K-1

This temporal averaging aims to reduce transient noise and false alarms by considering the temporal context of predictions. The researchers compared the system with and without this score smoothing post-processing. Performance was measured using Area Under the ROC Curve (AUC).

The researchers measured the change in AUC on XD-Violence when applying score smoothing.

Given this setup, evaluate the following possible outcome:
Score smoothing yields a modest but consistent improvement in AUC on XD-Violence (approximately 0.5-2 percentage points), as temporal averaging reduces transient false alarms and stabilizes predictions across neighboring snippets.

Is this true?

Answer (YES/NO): NO